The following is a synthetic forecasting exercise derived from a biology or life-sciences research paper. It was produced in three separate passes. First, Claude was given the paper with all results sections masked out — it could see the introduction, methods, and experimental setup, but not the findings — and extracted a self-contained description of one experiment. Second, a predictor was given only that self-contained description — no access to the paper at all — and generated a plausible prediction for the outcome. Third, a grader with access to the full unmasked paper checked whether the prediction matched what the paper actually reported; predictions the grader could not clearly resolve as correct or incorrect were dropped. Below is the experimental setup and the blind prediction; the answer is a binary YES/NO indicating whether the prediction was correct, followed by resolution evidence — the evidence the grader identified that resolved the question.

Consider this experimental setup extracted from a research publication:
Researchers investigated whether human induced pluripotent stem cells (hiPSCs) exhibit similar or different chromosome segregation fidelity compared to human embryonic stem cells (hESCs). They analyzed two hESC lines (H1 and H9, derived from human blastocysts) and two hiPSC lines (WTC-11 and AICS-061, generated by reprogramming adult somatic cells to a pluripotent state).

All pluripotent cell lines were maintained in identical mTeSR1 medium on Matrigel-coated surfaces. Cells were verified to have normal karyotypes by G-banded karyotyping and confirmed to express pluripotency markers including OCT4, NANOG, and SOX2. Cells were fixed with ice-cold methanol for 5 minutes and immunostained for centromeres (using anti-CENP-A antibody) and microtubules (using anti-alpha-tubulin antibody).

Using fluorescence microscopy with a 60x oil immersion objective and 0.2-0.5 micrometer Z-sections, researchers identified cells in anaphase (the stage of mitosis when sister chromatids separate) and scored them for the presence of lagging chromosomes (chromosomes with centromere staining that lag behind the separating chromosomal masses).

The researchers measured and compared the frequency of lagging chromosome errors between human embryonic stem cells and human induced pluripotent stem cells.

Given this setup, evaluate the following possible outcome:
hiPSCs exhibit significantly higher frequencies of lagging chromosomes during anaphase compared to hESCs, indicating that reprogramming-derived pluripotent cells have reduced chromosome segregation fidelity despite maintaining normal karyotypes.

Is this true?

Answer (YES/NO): NO